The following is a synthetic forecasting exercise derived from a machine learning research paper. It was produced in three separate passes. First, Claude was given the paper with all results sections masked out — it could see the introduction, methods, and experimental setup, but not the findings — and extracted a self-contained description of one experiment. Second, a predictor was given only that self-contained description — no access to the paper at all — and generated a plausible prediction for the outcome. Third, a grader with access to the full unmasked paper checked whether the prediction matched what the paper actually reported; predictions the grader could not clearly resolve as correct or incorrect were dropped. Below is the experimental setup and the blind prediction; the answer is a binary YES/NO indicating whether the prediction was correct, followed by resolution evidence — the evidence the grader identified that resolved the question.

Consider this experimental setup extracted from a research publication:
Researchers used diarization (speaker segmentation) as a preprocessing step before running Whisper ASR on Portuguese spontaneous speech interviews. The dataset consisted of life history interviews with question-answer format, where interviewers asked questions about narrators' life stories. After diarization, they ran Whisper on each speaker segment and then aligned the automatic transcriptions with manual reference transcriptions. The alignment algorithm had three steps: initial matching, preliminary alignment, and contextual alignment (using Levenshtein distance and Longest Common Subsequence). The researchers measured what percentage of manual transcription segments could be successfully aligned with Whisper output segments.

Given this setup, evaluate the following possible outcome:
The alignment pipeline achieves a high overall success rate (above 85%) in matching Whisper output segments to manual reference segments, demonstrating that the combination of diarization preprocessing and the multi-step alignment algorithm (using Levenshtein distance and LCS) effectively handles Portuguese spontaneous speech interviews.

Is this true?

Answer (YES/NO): YES